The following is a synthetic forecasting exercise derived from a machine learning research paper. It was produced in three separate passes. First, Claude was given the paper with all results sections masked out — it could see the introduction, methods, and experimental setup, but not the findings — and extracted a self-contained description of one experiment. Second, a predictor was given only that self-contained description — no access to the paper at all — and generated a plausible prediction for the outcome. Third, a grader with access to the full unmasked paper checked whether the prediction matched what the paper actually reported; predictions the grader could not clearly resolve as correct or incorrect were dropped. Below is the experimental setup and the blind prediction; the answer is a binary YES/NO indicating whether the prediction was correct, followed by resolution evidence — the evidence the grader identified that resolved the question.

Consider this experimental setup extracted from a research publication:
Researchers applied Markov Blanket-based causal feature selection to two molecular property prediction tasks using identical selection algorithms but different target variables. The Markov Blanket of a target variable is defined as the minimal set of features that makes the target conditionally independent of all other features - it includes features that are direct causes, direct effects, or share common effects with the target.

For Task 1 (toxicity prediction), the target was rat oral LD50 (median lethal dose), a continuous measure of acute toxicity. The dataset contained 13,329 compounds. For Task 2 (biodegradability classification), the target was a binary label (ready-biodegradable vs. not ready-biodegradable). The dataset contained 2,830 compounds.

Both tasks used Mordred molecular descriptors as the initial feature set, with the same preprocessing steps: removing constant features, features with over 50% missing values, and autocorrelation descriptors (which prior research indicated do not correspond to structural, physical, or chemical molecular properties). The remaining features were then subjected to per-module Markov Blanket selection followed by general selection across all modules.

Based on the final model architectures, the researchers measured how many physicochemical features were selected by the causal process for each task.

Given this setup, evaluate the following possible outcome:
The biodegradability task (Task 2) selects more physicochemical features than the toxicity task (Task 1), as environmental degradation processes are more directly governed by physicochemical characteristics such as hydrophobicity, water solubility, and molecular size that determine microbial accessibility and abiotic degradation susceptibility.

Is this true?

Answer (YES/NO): NO